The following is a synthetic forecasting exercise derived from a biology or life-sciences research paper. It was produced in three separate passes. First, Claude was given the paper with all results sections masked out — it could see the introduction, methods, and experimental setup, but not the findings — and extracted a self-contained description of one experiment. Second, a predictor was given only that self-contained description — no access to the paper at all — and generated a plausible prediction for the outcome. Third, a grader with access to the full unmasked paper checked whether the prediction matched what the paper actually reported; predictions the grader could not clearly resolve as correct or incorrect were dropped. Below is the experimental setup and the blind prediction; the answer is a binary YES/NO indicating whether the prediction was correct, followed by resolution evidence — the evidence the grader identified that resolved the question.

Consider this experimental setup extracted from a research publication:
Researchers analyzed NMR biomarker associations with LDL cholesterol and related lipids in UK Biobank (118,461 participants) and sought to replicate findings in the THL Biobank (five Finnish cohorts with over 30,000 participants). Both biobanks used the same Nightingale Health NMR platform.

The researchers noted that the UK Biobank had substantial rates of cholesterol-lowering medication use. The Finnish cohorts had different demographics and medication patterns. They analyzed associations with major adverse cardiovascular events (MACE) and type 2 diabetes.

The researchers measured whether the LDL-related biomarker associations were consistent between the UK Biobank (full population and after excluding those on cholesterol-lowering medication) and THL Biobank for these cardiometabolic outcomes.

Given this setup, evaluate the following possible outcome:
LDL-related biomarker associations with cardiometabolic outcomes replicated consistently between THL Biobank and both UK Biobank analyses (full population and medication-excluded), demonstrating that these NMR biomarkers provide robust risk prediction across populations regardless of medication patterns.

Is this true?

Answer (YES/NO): NO